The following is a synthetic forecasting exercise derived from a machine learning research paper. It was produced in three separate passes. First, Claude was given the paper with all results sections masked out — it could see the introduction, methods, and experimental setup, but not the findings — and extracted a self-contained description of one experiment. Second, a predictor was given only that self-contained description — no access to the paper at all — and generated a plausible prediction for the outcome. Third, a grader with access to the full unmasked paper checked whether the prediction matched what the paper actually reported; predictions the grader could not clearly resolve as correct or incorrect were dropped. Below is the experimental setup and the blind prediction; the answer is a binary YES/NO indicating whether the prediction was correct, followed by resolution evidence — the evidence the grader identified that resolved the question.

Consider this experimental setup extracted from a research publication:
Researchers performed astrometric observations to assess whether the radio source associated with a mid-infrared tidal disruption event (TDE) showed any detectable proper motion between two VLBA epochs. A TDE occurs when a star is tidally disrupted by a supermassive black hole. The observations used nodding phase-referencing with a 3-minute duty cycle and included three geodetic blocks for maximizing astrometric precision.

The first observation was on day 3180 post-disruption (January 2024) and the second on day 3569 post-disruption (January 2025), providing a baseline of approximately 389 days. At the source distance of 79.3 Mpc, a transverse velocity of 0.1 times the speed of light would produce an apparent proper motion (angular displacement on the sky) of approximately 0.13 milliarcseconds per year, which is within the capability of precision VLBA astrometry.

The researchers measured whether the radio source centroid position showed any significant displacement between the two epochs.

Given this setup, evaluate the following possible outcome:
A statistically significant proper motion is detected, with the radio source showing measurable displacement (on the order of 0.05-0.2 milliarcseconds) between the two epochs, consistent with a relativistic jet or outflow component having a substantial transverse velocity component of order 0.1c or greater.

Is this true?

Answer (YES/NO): NO